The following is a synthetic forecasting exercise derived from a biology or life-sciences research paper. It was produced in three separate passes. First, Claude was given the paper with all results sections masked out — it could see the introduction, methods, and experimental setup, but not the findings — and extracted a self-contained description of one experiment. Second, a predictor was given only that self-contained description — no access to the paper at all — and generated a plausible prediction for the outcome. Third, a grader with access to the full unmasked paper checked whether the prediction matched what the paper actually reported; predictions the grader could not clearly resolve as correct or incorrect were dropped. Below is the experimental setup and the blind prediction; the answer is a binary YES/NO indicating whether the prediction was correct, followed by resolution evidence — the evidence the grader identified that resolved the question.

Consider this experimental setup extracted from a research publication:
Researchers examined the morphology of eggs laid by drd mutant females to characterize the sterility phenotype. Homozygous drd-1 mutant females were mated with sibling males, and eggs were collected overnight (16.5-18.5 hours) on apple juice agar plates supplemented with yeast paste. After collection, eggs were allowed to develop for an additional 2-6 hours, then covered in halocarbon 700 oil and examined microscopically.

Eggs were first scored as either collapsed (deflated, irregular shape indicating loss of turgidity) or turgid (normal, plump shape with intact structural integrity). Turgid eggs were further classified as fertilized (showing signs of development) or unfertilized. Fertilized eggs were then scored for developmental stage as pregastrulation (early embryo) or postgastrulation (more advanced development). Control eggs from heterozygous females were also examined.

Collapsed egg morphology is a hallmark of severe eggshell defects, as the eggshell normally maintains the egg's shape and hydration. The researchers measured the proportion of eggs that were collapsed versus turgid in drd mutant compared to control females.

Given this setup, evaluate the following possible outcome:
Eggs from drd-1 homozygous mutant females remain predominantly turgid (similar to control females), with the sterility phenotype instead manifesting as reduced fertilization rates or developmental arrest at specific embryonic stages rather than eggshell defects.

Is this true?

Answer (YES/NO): NO